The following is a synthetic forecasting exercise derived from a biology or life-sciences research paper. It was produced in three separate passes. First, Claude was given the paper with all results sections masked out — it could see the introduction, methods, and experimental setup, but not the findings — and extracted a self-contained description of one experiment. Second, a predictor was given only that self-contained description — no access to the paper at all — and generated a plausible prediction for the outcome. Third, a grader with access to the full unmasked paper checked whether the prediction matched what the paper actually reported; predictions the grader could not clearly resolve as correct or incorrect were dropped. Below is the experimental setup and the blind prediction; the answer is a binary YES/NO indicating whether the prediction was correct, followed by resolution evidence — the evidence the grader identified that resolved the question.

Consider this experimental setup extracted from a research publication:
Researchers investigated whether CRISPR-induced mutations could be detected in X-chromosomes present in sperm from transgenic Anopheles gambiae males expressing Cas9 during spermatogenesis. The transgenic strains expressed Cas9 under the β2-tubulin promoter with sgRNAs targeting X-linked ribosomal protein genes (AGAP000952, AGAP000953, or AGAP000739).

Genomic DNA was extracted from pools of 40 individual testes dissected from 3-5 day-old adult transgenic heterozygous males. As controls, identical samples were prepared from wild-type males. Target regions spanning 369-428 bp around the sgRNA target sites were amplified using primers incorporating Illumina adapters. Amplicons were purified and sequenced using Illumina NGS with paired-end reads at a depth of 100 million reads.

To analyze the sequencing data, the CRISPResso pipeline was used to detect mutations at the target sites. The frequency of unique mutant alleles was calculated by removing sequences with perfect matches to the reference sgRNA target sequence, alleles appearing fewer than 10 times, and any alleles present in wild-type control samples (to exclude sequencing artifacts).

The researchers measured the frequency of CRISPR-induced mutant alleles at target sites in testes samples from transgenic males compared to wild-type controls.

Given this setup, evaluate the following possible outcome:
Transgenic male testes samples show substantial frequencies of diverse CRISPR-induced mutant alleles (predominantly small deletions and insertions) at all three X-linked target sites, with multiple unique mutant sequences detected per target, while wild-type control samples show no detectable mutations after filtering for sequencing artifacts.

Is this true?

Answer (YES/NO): NO